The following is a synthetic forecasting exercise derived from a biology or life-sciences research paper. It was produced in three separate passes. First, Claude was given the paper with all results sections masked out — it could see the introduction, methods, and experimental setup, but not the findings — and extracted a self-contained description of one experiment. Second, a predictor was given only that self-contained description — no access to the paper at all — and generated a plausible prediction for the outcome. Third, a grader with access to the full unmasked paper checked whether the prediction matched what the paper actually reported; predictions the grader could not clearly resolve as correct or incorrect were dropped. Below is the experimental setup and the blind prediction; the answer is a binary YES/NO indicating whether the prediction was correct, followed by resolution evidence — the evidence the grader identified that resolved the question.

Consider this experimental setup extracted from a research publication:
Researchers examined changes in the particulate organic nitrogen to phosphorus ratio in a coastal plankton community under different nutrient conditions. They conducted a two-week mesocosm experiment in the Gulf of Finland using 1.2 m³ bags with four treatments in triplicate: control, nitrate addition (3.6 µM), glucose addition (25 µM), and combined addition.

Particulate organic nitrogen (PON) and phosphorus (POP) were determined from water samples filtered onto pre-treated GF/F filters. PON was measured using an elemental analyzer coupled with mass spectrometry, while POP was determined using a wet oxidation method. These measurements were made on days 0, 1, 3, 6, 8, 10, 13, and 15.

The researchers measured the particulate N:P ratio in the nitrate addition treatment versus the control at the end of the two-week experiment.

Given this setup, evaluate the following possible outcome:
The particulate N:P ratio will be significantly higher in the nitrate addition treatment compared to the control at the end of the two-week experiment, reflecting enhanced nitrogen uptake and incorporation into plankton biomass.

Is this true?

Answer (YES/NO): NO